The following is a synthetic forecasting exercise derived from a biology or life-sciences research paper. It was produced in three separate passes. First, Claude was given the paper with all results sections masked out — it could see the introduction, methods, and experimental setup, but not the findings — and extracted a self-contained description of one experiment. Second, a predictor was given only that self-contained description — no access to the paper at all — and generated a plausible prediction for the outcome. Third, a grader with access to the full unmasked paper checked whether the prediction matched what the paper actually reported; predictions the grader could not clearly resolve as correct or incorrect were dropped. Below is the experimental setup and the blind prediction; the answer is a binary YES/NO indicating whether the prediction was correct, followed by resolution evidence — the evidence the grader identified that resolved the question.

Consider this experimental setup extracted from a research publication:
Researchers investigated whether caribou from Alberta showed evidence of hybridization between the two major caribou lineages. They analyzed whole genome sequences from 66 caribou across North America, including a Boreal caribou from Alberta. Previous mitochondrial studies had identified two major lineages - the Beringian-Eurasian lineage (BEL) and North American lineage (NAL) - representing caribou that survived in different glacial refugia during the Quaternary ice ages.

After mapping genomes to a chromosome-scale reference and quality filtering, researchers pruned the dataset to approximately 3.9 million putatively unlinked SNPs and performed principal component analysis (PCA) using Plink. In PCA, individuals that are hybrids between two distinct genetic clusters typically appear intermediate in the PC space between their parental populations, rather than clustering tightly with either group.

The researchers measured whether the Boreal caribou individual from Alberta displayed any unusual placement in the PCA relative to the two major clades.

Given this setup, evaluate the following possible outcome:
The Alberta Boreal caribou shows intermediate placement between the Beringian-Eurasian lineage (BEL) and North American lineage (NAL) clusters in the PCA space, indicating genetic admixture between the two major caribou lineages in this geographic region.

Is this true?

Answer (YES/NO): YES